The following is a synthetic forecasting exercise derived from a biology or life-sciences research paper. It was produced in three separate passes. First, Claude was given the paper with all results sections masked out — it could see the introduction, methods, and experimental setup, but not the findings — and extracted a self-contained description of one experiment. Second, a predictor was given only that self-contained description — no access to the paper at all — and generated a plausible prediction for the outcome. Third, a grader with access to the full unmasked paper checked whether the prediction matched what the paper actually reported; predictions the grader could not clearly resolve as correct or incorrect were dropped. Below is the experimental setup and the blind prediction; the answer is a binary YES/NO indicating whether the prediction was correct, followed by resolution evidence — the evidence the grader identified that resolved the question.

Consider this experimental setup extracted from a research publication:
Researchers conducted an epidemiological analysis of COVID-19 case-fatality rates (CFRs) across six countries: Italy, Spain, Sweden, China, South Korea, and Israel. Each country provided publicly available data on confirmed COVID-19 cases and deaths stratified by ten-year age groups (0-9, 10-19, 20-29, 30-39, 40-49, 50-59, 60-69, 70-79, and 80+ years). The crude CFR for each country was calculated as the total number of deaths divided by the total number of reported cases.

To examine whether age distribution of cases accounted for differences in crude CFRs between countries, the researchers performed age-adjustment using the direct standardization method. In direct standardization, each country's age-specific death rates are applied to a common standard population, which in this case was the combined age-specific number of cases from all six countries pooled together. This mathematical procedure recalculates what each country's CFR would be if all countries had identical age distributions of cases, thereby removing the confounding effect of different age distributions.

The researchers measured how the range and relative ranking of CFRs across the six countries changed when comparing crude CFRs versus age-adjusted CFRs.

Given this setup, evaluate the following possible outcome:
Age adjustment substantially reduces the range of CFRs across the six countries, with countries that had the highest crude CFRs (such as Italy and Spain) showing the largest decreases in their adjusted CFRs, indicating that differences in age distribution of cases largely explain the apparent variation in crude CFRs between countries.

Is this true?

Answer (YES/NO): YES